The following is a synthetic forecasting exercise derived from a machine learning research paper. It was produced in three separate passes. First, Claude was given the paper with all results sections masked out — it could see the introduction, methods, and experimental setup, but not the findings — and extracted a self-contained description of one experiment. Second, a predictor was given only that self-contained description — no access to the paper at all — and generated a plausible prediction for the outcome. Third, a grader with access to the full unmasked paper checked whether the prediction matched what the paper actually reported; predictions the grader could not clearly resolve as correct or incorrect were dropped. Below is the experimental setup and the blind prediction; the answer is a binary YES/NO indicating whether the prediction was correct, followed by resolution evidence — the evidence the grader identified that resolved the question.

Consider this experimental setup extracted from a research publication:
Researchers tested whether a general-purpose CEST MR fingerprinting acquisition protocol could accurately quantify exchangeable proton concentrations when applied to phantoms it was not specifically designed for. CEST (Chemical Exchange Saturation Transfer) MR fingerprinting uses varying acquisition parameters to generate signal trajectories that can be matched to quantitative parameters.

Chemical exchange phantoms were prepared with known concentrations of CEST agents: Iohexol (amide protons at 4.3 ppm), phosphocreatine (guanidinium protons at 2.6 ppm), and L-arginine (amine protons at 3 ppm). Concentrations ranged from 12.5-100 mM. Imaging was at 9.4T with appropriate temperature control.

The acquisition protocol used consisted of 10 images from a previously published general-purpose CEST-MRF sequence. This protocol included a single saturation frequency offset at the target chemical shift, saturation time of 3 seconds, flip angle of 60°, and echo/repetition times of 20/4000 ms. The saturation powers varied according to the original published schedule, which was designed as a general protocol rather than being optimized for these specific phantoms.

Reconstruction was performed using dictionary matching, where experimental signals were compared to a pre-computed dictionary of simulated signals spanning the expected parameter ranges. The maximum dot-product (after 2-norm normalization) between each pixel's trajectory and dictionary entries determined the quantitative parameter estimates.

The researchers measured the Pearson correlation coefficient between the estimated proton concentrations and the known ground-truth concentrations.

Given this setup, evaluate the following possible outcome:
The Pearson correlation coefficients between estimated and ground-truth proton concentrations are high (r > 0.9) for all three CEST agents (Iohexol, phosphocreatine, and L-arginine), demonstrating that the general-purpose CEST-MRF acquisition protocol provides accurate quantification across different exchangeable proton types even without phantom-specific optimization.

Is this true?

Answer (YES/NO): NO